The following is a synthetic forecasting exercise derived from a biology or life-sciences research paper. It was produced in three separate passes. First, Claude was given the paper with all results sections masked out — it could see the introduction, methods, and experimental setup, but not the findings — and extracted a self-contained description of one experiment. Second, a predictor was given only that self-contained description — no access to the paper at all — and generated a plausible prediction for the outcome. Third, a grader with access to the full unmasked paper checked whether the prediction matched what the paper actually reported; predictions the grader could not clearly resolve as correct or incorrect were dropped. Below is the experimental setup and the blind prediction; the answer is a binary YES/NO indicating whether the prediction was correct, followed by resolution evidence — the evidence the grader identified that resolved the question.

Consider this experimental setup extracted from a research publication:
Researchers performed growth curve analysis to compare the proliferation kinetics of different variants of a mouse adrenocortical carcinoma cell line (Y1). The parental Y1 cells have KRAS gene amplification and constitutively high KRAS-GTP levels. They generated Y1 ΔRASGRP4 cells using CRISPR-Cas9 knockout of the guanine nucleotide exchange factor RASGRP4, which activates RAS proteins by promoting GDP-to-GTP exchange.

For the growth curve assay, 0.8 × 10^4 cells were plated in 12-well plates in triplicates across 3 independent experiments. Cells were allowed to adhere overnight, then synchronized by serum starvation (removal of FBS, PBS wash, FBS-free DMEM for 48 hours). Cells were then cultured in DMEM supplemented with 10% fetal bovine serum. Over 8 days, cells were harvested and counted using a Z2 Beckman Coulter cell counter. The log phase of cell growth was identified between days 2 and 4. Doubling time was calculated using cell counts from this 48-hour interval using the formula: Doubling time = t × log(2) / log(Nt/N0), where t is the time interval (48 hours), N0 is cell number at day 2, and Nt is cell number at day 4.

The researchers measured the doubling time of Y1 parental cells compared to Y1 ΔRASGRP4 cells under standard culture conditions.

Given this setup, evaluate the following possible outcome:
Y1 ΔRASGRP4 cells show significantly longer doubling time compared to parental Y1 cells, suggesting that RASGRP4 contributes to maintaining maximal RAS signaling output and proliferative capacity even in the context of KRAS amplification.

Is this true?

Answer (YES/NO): NO